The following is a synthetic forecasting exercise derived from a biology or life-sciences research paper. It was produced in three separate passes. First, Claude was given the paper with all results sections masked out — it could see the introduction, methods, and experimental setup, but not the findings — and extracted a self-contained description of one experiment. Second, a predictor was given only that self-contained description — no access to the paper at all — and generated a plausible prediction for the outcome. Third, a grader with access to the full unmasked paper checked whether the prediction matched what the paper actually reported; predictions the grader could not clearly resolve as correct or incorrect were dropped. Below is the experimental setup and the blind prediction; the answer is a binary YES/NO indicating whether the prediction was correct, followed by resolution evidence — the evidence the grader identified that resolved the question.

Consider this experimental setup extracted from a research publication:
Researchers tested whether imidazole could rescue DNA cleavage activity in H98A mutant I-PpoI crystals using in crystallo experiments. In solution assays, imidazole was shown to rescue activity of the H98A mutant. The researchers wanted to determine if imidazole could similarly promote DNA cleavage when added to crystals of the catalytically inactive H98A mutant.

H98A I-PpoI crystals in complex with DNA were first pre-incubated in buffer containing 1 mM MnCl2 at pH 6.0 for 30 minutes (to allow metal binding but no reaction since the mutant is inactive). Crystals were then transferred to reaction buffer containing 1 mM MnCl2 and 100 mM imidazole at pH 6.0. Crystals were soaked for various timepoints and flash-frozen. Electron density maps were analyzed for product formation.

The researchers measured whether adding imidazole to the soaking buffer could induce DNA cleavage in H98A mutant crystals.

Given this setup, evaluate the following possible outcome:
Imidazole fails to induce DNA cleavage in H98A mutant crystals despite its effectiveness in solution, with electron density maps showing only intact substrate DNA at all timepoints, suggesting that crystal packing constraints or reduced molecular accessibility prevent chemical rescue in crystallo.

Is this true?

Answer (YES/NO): YES